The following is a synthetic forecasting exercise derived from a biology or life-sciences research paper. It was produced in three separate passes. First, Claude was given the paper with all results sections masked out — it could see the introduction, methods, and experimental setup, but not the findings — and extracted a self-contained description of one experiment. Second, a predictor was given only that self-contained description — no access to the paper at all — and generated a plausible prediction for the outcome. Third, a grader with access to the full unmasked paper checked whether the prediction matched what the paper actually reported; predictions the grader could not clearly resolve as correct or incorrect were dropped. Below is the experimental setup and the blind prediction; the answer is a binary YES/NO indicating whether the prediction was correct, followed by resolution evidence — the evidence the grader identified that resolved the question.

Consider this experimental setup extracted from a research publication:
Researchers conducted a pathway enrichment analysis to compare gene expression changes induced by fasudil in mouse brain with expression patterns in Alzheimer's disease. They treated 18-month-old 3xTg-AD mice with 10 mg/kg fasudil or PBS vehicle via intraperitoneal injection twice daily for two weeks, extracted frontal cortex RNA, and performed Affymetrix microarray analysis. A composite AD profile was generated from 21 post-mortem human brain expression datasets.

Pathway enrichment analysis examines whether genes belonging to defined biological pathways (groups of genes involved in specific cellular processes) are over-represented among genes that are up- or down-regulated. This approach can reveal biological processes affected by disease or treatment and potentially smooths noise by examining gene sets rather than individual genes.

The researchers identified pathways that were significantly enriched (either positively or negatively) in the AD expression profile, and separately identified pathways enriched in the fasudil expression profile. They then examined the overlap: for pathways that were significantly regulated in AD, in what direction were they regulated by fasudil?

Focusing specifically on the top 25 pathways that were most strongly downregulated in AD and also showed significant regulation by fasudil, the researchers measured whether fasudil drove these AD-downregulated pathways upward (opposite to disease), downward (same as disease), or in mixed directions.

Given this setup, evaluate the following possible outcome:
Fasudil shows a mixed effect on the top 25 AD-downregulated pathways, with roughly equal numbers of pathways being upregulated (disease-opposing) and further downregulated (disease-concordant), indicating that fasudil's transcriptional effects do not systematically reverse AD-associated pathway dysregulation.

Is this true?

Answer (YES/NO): NO